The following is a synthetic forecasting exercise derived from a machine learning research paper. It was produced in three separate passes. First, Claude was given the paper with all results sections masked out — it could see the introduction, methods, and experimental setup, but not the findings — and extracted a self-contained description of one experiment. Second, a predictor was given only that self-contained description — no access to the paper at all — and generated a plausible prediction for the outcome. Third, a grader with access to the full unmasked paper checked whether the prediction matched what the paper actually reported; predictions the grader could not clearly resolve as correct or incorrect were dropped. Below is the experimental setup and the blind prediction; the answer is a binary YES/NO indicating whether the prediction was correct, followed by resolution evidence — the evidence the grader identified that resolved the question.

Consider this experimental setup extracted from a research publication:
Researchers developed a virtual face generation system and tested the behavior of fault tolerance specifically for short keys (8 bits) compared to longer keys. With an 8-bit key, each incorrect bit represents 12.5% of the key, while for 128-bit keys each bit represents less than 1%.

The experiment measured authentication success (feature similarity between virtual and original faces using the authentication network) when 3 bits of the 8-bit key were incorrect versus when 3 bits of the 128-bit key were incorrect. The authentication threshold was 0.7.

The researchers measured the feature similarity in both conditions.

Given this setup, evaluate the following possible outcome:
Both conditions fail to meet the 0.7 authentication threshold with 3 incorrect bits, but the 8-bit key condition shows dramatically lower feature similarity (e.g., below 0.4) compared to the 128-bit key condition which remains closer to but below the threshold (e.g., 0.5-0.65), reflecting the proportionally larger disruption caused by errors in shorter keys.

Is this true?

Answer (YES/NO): NO